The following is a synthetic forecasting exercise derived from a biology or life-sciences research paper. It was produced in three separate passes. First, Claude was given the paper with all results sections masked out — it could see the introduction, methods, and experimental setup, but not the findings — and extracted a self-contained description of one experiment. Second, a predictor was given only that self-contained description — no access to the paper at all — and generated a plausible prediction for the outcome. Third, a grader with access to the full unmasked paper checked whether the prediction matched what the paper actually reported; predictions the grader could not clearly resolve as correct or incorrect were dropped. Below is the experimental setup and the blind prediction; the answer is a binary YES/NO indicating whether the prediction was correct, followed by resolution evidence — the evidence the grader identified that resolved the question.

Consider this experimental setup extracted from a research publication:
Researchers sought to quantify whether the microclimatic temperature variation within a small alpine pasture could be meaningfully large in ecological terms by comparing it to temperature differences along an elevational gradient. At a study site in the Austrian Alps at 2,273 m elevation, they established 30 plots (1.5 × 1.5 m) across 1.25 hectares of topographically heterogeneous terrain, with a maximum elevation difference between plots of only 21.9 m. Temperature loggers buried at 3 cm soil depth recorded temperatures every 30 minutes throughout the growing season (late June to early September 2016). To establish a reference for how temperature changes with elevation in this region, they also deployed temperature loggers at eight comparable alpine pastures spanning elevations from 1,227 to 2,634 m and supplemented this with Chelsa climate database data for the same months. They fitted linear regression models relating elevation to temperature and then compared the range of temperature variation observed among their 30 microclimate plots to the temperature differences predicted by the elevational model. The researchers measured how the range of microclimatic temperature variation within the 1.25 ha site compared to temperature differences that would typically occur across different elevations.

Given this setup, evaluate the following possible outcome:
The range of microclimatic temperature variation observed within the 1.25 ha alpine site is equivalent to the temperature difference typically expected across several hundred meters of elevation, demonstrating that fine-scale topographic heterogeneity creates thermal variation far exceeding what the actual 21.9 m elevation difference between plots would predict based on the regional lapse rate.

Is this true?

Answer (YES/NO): YES